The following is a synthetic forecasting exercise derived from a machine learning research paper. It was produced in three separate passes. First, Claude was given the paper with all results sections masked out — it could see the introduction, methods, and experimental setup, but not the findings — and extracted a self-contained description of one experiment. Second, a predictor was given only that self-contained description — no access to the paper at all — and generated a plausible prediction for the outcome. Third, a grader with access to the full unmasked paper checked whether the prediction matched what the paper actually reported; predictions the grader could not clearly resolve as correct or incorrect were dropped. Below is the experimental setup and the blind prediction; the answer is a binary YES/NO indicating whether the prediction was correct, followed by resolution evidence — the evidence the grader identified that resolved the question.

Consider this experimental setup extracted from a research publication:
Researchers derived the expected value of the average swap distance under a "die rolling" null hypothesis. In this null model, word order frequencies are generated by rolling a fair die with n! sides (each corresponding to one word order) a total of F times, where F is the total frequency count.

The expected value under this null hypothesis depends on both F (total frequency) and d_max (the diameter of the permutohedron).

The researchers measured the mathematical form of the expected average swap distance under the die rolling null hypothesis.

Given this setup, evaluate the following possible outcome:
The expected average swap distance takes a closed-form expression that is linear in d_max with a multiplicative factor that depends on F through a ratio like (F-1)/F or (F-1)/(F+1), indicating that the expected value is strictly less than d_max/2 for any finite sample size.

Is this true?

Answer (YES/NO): YES